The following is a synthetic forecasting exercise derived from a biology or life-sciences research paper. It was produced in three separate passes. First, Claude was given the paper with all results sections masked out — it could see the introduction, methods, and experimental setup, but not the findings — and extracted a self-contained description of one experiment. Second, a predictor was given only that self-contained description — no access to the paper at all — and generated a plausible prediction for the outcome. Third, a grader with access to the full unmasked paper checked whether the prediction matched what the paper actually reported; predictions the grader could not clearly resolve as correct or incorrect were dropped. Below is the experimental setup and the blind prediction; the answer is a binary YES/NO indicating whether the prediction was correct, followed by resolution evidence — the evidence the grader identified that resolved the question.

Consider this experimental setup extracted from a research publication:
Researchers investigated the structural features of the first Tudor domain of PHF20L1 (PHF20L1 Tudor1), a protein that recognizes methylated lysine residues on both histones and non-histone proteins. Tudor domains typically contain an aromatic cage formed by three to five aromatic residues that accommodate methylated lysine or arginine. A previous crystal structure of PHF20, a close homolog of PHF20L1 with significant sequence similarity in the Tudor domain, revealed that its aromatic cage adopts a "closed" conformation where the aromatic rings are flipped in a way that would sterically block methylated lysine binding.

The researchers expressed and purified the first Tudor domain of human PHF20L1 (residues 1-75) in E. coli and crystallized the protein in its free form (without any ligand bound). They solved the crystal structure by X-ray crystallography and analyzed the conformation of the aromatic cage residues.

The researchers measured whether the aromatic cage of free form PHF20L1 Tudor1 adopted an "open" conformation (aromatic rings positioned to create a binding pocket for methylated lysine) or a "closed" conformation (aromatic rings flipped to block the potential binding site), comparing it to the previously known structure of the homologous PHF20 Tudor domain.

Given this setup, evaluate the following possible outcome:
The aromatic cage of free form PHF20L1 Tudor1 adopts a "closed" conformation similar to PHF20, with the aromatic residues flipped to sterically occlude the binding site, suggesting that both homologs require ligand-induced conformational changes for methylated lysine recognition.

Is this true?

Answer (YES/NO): YES